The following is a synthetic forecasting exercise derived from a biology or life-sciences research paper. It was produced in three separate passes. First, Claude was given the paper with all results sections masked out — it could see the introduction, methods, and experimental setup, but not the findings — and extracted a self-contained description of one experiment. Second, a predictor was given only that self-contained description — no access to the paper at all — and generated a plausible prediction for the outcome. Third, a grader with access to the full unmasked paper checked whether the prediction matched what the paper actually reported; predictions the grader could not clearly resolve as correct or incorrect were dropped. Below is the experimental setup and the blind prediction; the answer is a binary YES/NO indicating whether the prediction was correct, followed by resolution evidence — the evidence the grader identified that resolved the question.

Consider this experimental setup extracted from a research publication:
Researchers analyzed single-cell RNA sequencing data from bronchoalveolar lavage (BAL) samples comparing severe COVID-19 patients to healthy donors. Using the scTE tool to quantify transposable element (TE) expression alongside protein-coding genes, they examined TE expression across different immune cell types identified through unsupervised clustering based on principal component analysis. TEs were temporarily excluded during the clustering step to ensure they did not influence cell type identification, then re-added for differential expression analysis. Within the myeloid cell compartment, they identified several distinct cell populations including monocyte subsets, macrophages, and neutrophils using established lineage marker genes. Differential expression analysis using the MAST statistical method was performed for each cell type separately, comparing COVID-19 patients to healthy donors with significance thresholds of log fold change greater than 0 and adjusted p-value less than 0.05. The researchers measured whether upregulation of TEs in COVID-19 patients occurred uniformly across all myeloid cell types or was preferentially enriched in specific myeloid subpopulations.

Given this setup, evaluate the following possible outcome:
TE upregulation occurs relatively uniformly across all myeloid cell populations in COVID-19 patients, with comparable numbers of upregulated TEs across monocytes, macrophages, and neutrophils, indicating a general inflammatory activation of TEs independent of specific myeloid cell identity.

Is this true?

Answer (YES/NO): NO